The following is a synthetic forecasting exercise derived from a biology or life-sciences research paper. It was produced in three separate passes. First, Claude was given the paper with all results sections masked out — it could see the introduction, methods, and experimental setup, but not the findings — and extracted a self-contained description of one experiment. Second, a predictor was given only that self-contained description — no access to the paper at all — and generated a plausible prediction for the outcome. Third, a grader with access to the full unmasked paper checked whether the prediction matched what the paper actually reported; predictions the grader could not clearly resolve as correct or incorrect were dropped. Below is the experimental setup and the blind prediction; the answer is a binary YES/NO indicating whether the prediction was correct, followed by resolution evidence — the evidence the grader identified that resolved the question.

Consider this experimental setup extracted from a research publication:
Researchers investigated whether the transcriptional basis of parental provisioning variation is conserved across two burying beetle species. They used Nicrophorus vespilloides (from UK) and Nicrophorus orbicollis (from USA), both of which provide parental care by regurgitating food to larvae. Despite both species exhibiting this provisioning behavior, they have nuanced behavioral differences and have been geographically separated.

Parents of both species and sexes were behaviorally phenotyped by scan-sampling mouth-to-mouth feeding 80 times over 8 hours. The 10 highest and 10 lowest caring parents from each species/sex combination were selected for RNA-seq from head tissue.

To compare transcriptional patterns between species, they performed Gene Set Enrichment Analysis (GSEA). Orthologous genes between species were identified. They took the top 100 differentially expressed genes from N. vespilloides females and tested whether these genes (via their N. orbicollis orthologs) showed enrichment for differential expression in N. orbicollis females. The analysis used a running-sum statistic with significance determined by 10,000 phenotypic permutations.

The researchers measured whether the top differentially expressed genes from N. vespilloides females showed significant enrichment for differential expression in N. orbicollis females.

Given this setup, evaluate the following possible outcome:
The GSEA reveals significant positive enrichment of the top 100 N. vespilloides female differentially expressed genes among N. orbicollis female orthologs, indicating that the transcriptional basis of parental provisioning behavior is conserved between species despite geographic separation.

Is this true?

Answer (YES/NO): NO